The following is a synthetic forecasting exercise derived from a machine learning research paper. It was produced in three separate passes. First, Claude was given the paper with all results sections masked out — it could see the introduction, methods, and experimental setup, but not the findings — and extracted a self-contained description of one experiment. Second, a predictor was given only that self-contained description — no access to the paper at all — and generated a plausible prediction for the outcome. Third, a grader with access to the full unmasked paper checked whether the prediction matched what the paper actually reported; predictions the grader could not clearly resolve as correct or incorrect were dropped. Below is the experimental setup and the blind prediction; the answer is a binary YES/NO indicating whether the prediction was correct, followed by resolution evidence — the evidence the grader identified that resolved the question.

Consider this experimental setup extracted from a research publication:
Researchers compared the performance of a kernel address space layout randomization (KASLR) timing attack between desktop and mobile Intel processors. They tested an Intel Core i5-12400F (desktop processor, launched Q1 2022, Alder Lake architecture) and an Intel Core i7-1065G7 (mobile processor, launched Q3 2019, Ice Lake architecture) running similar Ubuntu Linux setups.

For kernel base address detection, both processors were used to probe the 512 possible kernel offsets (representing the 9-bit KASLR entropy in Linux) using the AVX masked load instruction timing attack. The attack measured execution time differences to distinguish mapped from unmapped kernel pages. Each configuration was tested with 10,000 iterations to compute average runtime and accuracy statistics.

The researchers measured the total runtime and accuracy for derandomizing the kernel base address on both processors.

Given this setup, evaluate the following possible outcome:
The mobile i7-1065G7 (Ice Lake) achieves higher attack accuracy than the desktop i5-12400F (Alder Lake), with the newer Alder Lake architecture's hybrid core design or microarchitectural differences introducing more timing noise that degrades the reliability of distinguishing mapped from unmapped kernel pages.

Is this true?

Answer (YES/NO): NO